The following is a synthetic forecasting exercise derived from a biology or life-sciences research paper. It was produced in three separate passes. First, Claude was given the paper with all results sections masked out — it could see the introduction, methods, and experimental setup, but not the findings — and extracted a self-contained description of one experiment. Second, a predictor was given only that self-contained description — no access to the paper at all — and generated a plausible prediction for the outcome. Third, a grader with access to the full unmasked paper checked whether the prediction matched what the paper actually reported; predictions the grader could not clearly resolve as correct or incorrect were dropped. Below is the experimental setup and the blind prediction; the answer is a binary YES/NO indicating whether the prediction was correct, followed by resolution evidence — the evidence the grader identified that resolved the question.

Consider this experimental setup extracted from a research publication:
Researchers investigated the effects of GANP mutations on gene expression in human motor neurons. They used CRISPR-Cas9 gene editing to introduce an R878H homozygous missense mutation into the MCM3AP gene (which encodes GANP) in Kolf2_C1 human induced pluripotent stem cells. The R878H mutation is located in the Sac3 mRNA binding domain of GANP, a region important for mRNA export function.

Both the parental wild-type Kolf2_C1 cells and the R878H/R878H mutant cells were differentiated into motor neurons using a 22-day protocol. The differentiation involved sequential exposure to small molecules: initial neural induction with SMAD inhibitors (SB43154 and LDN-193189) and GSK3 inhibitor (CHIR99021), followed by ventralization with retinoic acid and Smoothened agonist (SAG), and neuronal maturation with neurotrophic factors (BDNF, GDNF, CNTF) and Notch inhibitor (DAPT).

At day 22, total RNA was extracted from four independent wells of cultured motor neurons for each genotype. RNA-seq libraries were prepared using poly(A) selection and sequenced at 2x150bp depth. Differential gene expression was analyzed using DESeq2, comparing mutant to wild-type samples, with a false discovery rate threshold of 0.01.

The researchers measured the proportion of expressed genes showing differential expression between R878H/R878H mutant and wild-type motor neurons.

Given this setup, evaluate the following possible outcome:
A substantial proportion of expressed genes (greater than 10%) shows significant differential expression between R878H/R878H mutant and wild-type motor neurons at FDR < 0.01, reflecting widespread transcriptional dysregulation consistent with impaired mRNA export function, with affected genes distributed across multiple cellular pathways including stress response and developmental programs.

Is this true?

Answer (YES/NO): YES